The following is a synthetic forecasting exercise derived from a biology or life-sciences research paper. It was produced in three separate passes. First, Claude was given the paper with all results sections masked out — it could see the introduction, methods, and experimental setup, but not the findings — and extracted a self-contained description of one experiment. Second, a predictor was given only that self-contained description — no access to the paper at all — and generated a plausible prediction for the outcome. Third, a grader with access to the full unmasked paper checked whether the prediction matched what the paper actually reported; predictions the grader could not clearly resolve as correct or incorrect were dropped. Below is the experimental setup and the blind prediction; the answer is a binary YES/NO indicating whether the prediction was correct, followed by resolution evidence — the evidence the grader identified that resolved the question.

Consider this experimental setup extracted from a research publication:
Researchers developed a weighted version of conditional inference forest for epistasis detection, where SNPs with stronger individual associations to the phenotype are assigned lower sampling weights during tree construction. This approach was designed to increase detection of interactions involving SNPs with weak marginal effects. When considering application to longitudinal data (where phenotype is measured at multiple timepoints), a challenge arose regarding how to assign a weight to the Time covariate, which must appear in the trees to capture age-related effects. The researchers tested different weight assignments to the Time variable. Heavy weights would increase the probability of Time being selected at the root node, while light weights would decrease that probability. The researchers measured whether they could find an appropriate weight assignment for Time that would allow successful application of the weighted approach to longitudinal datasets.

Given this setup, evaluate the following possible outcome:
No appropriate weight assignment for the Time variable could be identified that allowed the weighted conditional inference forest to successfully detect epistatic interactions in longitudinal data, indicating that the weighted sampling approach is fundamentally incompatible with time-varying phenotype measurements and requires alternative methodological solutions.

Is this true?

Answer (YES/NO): YES